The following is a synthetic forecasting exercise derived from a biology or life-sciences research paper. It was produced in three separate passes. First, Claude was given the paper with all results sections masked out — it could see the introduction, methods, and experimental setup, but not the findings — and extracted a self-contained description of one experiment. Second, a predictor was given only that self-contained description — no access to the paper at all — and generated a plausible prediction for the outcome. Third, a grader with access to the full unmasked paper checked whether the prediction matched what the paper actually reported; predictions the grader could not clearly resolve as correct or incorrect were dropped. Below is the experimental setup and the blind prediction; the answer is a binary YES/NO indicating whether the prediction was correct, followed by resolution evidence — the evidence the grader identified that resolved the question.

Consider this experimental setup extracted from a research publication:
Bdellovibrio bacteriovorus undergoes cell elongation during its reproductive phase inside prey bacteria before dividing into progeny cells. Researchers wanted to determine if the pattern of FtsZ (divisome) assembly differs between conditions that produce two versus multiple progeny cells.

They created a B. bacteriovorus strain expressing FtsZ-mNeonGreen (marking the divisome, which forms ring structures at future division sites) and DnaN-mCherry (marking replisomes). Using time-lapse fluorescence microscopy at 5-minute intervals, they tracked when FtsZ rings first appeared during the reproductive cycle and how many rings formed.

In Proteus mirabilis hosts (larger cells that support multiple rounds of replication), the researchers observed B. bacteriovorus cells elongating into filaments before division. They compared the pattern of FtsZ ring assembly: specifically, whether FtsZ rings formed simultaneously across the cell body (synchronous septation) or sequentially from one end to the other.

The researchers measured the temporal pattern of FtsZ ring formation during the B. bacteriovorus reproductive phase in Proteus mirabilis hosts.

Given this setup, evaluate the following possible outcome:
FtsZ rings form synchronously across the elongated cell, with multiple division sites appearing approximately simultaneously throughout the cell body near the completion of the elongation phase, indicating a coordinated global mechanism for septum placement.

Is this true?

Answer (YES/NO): NO